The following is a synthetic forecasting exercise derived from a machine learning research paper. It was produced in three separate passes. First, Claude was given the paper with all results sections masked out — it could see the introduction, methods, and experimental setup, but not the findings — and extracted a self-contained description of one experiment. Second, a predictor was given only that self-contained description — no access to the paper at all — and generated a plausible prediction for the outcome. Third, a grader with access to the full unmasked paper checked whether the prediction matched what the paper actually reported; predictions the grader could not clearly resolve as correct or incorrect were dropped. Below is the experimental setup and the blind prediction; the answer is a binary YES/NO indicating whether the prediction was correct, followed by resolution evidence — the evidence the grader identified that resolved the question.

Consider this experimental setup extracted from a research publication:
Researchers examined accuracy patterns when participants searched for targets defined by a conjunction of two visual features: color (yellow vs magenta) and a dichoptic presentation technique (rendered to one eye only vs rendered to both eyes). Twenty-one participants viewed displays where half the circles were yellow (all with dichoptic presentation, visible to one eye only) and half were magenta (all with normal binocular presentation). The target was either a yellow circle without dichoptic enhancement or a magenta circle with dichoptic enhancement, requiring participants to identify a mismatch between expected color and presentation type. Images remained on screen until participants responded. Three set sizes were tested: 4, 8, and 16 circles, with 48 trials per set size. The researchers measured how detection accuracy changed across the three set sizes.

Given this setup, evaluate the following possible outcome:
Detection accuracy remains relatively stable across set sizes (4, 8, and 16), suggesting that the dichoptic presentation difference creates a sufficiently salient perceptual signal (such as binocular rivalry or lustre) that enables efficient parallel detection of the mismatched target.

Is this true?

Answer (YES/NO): NO